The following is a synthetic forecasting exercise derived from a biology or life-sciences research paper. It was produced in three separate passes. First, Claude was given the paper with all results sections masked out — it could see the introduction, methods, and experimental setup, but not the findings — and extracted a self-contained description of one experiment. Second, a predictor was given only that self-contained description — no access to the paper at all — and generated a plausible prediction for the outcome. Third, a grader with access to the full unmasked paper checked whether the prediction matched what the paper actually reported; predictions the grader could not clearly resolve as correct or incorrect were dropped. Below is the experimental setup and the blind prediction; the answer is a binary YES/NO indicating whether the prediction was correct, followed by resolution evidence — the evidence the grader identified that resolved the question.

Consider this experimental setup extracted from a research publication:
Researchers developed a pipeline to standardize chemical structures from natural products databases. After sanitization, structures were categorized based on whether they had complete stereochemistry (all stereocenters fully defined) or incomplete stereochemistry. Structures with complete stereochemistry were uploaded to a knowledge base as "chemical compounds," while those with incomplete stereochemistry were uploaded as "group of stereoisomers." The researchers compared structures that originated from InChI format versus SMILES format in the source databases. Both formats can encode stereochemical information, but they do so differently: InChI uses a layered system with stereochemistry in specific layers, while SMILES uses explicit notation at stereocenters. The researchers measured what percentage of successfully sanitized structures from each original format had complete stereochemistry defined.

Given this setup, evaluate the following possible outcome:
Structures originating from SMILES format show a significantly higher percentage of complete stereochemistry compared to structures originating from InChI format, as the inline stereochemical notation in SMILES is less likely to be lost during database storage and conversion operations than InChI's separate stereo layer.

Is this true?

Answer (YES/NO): NO